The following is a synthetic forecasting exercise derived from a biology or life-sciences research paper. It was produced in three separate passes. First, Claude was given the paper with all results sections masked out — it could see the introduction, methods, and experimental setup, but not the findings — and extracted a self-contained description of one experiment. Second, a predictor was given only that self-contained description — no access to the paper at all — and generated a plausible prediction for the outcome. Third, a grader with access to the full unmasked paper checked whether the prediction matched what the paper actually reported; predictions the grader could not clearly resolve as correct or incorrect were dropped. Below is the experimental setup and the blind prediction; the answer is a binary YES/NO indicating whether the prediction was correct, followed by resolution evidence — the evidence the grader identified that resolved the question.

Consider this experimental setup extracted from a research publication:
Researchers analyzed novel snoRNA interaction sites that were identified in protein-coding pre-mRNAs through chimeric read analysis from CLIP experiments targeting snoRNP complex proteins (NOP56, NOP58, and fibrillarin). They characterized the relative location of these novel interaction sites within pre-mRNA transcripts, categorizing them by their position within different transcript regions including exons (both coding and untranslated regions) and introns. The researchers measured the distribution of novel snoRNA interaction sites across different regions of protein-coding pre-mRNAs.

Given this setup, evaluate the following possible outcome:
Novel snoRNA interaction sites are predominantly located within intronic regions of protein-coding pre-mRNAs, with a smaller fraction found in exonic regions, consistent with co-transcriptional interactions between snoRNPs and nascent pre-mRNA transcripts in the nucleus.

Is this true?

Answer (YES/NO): YES